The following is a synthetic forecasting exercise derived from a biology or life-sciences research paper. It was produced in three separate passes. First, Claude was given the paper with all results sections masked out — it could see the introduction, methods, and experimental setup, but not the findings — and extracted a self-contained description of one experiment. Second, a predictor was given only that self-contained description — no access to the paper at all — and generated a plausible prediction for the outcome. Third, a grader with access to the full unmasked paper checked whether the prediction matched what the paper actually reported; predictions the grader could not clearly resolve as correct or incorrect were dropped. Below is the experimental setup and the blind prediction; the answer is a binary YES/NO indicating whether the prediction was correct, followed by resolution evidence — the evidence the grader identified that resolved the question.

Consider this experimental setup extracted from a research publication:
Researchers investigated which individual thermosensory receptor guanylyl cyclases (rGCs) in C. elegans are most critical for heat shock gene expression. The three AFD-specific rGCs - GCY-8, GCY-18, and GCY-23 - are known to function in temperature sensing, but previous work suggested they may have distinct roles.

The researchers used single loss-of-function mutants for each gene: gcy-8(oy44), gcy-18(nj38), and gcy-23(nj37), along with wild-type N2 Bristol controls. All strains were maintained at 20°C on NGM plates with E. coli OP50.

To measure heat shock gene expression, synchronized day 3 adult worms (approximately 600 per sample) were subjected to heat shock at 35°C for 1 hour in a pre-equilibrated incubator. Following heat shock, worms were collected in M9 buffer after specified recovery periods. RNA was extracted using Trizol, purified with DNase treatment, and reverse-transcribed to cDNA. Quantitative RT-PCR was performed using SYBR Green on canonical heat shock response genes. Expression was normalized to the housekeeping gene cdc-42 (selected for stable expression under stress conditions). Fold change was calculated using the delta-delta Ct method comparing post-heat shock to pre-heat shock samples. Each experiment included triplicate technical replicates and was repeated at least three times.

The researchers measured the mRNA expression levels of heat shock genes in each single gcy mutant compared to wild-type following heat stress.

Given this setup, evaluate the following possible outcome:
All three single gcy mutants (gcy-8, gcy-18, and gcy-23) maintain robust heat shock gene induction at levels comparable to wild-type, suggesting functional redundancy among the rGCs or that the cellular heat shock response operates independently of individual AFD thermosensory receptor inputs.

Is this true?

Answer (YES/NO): NO